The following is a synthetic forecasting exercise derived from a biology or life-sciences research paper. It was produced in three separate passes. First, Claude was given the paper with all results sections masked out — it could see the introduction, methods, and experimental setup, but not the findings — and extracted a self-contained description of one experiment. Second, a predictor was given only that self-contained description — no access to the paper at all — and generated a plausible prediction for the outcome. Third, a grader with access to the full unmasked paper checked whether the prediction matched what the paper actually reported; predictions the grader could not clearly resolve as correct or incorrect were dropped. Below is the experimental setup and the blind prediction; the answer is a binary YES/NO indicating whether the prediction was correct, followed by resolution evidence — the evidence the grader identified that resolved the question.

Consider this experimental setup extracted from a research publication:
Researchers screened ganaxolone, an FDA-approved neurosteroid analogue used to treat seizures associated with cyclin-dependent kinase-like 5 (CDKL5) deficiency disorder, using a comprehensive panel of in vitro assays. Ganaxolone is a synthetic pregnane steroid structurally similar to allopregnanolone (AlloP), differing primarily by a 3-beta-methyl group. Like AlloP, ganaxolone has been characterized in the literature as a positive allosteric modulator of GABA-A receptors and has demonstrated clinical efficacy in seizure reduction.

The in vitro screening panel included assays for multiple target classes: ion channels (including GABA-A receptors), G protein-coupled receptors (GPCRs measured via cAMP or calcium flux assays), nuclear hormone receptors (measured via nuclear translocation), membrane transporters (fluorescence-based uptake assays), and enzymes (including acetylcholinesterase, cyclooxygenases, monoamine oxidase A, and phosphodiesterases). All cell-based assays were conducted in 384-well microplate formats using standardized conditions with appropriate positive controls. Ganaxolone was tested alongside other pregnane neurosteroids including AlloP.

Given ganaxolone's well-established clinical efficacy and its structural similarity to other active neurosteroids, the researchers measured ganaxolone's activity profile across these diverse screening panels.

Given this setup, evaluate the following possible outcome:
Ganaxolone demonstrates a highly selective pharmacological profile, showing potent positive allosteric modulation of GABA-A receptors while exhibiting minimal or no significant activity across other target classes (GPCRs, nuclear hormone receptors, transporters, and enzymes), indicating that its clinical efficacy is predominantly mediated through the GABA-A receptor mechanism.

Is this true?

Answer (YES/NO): NO